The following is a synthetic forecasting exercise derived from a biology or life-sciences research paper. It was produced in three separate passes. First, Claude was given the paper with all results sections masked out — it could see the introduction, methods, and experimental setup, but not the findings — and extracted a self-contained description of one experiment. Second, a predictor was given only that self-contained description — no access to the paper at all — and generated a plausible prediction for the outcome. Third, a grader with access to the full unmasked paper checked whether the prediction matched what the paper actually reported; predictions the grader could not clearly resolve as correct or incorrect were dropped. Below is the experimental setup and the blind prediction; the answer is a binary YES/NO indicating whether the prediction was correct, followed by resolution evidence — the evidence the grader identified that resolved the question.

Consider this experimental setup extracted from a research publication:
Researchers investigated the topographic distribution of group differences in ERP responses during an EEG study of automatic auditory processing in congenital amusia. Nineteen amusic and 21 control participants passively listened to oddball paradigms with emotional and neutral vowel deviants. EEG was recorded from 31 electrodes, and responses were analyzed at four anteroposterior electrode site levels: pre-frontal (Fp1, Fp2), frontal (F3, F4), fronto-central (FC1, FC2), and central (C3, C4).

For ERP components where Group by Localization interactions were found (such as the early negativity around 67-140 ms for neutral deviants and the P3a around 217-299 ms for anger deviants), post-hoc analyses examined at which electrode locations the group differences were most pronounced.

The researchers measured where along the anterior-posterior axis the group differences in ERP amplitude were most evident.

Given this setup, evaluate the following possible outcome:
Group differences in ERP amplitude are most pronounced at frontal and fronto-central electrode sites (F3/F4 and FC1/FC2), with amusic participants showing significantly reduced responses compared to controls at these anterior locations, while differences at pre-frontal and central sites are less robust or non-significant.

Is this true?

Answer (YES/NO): NO